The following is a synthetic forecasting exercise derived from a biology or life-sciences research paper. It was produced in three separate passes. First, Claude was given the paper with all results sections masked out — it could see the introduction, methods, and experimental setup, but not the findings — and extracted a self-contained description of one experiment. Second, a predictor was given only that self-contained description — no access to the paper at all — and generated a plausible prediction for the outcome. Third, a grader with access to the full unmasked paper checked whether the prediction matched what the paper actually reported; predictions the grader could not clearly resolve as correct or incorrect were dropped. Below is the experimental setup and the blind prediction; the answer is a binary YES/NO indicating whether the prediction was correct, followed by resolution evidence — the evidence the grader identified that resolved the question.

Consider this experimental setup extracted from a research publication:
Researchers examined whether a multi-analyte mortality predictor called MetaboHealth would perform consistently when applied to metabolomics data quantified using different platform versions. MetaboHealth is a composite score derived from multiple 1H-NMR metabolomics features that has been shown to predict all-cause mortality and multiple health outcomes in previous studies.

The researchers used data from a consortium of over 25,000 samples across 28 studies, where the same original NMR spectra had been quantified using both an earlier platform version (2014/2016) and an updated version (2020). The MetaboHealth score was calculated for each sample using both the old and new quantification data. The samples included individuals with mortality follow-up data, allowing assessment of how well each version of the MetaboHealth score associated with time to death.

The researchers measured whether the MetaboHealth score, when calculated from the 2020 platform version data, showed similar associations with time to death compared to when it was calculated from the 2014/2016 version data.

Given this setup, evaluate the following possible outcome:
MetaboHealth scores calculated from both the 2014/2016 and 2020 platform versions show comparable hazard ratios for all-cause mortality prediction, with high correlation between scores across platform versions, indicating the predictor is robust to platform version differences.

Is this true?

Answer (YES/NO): YES